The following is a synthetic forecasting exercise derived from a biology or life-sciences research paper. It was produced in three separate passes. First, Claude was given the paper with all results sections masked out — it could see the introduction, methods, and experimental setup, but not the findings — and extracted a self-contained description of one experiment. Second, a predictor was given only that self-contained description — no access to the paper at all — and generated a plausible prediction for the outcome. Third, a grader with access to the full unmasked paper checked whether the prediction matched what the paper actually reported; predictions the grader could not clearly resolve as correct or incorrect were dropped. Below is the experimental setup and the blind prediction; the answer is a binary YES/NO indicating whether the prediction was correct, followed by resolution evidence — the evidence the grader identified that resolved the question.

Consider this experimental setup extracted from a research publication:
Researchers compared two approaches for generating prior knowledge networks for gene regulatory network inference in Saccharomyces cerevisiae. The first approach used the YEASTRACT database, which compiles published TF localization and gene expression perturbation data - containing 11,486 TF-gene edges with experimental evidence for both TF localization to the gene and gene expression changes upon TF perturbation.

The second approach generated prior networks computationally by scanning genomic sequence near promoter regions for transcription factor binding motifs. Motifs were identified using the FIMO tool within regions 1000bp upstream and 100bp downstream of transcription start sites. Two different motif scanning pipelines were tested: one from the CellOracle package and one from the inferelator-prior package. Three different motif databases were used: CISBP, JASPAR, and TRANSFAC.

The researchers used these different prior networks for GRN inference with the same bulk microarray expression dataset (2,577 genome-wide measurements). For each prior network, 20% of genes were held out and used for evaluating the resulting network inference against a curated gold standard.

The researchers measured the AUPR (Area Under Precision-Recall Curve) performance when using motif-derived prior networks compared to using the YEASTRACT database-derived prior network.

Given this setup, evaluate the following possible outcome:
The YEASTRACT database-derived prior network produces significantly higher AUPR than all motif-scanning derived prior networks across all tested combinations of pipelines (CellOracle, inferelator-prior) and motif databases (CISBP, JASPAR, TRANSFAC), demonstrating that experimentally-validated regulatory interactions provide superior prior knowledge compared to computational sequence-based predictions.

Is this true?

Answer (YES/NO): YES